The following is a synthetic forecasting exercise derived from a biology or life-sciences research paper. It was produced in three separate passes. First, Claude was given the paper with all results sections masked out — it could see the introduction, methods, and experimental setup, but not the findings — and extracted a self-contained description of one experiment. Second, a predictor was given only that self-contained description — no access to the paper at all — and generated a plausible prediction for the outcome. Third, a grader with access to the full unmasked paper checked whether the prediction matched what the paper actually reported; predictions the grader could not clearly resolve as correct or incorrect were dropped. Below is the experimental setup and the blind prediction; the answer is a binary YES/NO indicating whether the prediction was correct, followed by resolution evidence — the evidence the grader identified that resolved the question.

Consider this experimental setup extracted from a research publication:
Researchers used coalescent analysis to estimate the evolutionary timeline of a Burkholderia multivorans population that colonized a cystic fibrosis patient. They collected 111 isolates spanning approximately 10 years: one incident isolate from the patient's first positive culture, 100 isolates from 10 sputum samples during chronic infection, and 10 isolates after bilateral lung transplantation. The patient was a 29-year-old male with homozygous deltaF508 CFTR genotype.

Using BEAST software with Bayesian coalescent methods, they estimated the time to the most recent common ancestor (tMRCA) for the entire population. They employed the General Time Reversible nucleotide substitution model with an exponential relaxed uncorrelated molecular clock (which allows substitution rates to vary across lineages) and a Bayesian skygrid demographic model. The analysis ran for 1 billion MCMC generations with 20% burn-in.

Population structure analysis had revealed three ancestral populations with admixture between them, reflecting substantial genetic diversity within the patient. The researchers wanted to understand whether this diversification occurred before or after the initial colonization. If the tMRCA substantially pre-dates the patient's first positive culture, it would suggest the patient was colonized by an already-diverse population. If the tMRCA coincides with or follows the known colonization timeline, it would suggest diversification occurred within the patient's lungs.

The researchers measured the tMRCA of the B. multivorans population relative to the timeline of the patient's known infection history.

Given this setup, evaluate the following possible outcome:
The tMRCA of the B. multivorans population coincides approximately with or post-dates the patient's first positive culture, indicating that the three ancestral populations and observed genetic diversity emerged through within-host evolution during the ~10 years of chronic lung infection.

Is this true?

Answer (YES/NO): NO